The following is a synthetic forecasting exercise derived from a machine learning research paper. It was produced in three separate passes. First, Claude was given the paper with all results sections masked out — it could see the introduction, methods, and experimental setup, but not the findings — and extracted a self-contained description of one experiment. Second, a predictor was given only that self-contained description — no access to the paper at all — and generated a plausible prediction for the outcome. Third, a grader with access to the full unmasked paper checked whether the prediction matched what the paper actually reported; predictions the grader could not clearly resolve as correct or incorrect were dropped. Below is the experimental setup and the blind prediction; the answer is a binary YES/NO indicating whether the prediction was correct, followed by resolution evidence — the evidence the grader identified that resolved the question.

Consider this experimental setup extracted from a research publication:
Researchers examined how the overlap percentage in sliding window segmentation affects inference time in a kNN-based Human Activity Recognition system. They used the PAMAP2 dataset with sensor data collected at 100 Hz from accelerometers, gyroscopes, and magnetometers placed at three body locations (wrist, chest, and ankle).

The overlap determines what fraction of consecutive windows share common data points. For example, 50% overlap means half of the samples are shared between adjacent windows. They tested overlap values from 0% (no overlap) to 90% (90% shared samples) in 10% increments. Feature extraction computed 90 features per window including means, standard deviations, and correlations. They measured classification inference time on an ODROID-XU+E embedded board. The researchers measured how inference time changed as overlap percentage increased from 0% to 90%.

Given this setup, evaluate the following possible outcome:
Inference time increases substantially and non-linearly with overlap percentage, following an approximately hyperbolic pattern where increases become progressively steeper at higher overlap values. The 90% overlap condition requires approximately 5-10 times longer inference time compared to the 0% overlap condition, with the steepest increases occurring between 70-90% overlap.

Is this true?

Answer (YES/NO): NO